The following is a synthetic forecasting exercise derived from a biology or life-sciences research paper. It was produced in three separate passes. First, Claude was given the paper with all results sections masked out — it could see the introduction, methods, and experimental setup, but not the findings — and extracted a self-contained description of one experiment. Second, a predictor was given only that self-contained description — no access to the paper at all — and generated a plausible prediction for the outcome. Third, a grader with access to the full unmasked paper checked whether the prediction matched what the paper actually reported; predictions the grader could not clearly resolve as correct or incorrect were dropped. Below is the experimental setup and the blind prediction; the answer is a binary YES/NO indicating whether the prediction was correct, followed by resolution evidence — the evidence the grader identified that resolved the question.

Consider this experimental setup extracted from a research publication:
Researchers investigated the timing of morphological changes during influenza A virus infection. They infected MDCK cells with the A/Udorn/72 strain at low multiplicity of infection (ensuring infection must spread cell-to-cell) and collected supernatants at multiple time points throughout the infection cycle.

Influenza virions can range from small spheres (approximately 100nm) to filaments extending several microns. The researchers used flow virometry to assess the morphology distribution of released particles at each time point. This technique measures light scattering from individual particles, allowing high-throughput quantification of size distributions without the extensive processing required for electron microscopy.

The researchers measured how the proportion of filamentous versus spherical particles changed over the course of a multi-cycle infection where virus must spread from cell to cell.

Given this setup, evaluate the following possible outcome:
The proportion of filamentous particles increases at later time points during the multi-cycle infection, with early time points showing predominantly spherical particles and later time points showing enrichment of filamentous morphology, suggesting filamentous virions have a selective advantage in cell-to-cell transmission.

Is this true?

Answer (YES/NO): NO